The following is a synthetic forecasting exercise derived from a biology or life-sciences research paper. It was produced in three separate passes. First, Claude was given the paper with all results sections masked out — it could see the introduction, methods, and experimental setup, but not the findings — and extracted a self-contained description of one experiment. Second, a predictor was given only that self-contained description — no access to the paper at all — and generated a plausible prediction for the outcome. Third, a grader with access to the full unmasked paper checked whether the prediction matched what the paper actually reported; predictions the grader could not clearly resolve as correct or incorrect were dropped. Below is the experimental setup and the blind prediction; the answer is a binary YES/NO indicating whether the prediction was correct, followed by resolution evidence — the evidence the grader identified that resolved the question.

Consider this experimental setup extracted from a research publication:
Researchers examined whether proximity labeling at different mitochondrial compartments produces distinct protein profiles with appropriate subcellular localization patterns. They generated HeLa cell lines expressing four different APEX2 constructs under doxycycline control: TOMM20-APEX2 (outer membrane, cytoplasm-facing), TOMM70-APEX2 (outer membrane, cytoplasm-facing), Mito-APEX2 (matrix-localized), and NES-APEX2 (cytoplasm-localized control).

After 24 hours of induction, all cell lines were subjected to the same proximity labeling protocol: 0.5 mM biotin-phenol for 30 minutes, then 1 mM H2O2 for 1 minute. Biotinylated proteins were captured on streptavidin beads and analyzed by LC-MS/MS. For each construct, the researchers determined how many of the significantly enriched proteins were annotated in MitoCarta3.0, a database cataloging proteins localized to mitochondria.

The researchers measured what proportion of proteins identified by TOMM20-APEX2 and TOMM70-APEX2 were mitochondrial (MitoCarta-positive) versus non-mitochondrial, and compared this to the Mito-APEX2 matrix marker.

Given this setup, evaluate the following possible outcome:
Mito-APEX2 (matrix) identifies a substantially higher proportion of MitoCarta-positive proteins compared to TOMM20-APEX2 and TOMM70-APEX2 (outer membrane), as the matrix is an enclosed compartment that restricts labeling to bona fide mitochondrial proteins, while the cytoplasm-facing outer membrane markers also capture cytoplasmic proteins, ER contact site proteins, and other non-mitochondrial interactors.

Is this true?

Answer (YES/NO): YES